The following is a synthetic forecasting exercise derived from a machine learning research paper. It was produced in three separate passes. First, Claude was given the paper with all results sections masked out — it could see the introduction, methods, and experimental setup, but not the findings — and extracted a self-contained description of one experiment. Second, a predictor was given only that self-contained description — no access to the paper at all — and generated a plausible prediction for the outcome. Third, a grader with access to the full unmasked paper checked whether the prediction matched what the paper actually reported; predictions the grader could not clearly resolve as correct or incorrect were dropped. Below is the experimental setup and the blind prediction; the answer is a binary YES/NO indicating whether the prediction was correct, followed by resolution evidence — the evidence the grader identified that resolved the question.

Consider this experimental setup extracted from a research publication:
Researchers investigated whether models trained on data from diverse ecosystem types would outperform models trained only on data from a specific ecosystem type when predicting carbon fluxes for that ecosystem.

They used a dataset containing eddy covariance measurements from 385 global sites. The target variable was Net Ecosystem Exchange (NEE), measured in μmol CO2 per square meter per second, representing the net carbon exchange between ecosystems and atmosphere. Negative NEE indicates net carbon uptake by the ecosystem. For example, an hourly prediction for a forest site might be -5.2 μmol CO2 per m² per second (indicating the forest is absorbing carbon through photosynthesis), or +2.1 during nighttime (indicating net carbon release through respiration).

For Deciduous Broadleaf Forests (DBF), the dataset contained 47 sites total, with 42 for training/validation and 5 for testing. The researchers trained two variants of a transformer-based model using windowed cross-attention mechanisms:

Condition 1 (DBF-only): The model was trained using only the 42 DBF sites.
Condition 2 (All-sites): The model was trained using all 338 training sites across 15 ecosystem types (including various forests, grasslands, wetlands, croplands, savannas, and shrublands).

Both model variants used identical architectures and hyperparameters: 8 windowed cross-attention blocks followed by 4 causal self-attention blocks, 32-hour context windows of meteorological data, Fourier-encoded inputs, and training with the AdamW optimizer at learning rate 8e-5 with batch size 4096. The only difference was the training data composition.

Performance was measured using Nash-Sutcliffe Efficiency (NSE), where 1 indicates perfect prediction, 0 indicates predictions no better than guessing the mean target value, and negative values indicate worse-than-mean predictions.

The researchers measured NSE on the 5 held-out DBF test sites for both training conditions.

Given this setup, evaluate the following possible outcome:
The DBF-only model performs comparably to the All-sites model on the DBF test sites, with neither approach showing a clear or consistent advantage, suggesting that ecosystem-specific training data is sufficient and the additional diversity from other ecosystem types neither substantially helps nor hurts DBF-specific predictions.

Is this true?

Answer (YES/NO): NO